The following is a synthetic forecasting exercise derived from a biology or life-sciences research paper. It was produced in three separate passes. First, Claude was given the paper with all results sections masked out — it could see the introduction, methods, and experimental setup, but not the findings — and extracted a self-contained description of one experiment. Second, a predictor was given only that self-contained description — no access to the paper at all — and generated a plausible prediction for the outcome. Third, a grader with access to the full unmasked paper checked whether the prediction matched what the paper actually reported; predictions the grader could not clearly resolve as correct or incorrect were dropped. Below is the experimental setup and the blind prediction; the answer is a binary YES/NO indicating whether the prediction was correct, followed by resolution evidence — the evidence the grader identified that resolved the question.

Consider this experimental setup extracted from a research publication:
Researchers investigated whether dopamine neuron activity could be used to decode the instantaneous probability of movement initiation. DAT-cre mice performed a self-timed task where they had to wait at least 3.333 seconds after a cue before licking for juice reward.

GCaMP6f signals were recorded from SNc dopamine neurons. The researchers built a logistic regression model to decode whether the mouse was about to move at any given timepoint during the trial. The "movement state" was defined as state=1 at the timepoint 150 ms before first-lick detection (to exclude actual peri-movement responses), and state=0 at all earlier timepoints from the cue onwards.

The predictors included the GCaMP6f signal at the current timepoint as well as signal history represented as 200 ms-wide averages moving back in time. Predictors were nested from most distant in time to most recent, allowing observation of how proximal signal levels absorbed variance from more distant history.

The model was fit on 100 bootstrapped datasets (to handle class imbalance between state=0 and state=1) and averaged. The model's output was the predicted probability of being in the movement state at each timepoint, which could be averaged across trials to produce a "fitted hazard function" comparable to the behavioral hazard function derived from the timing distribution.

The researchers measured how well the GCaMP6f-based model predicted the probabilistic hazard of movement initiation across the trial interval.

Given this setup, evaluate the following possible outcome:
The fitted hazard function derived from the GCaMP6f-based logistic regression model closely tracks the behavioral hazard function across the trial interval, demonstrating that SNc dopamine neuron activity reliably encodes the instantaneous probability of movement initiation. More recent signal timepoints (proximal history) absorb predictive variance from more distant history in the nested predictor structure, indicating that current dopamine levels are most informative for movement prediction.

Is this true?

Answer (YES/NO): YES